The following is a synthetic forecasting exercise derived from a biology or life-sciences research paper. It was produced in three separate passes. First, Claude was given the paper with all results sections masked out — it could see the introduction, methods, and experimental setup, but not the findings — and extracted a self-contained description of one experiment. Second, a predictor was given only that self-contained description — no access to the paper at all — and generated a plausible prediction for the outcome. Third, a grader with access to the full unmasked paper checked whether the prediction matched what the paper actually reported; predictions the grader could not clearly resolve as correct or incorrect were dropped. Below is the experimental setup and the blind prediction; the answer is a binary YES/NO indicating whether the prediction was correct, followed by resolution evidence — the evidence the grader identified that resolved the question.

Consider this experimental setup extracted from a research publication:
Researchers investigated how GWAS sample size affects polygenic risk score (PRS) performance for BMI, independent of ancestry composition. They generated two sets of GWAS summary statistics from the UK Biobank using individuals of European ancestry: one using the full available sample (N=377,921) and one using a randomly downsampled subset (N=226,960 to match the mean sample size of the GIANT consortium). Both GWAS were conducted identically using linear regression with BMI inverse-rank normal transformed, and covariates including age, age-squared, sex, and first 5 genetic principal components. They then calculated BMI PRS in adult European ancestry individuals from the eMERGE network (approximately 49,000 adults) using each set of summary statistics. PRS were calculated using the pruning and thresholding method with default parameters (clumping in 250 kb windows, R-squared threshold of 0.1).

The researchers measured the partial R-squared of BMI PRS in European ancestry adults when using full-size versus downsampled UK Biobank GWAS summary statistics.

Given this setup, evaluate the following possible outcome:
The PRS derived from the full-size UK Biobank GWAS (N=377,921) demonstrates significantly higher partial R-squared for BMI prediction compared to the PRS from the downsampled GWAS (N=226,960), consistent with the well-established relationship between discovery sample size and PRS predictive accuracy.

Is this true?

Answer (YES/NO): YES